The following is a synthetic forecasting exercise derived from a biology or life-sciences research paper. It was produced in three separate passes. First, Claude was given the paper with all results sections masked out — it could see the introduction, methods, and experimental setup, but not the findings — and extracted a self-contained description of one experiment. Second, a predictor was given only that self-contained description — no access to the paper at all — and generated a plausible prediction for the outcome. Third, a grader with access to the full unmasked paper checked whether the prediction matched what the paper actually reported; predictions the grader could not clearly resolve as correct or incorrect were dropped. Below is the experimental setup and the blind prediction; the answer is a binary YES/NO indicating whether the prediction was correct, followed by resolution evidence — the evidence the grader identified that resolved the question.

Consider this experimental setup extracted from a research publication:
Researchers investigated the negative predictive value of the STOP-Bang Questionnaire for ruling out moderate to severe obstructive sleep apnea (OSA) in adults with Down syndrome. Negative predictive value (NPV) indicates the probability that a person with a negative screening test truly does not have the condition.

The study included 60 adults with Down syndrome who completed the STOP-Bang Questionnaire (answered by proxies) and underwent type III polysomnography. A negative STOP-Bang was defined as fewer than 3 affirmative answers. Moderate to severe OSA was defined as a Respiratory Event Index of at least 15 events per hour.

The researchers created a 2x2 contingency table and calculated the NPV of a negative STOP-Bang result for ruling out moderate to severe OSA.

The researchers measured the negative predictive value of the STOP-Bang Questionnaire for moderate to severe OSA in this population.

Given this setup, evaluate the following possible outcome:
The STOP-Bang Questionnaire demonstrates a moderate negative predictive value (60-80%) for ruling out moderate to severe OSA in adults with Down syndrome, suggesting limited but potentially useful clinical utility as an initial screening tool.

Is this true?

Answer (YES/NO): NO